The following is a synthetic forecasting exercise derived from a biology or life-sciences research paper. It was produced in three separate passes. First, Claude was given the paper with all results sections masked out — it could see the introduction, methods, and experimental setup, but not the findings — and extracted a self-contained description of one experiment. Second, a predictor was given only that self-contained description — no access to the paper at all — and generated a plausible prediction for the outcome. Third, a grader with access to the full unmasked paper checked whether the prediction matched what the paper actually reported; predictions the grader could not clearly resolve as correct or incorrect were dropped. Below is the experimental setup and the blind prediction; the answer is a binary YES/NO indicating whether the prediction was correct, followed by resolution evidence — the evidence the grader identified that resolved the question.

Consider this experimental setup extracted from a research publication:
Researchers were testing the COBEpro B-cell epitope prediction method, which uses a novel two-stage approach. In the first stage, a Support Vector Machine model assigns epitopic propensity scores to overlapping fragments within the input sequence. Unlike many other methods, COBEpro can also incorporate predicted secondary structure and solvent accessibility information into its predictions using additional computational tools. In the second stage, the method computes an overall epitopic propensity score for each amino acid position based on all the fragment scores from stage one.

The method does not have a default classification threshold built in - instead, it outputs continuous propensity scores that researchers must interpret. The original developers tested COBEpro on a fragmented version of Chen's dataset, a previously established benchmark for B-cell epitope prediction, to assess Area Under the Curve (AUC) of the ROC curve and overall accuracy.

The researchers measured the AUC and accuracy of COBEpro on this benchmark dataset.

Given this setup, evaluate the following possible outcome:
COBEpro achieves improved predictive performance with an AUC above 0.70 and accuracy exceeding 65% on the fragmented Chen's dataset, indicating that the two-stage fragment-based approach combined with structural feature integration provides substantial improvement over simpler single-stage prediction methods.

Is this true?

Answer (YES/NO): YES